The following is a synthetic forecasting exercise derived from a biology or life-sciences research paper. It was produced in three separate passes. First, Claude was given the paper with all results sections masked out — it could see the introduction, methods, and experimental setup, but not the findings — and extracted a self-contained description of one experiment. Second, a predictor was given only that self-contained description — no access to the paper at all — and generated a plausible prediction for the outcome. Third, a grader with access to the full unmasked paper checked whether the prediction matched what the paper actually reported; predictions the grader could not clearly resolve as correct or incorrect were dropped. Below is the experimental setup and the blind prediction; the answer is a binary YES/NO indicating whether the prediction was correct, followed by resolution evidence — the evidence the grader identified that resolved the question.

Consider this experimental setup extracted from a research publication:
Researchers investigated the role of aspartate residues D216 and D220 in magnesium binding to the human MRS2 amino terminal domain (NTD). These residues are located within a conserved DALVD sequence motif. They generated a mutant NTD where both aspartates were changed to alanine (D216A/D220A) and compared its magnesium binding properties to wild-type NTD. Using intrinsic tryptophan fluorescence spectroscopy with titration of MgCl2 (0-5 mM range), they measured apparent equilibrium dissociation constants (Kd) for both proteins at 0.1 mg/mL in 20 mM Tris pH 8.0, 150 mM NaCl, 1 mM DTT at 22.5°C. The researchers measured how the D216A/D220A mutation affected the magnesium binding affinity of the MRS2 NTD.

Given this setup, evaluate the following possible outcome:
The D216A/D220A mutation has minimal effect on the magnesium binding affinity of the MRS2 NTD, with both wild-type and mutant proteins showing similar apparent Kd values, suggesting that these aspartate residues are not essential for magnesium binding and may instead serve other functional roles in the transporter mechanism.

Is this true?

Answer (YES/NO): NO